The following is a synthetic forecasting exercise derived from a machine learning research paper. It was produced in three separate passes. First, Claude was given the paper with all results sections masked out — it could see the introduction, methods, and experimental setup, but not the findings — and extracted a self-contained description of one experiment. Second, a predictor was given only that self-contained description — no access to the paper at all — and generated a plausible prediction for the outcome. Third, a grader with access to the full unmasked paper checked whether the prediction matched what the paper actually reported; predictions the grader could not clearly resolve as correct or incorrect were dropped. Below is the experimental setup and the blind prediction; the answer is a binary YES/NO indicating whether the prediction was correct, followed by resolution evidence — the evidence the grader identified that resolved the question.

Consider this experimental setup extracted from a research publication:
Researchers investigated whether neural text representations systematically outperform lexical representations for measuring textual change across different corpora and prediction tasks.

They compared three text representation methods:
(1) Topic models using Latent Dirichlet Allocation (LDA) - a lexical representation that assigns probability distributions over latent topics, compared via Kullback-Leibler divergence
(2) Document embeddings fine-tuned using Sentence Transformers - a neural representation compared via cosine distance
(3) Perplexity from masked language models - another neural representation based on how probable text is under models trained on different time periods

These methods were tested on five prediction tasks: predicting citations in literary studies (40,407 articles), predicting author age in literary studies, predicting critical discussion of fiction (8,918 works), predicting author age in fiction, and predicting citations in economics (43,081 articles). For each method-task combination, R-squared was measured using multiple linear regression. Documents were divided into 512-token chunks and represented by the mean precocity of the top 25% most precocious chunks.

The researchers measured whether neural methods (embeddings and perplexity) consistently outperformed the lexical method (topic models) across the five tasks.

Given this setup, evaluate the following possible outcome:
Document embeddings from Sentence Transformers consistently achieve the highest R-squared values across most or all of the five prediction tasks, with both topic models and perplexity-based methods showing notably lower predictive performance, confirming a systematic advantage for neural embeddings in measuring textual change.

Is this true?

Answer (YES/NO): NO